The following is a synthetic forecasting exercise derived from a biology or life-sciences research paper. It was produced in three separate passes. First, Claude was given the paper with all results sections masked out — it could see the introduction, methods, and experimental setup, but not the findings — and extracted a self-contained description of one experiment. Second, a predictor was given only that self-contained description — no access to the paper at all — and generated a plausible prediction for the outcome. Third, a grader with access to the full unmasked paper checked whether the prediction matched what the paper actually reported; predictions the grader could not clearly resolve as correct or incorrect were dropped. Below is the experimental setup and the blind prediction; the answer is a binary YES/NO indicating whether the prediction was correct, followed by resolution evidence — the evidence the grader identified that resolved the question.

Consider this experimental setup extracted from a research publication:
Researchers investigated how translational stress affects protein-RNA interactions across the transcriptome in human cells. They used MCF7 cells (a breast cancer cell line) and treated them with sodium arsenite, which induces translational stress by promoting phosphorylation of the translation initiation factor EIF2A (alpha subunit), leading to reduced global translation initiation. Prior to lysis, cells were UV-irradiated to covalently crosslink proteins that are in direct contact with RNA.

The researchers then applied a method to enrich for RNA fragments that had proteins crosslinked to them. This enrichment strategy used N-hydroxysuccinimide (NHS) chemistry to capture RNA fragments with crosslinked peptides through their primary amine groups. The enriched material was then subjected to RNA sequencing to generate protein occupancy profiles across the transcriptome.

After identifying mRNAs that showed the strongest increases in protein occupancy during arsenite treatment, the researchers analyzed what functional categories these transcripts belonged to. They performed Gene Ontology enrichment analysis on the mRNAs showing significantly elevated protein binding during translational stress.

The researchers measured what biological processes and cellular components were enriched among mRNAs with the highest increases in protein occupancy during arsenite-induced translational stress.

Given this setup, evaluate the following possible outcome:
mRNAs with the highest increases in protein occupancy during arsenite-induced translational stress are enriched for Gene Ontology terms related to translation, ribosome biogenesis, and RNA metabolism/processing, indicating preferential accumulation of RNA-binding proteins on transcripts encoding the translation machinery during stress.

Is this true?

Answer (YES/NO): YES